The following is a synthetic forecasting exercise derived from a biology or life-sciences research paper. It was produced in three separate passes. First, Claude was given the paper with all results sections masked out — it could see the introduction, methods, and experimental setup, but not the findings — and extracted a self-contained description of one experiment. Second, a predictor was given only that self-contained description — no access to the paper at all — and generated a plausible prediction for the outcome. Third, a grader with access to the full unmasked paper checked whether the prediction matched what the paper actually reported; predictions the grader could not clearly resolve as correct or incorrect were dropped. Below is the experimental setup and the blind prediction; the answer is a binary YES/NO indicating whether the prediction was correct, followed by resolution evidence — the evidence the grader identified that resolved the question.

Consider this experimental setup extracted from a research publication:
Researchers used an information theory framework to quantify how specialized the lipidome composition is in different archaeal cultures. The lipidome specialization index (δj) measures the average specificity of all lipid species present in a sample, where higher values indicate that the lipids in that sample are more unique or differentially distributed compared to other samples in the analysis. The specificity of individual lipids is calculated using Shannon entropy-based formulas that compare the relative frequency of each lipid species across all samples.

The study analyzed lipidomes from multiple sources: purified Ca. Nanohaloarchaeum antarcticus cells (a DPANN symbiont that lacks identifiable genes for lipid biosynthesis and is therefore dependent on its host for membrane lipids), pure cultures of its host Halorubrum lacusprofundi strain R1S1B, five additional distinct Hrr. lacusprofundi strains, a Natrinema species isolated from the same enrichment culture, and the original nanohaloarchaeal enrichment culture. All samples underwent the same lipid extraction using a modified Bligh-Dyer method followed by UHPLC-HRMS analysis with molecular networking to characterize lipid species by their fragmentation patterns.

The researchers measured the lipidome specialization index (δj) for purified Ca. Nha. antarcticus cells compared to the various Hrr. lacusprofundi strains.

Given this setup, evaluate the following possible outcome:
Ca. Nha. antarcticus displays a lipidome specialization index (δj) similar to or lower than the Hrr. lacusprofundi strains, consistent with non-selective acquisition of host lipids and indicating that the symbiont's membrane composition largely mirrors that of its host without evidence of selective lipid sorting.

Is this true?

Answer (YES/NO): NO